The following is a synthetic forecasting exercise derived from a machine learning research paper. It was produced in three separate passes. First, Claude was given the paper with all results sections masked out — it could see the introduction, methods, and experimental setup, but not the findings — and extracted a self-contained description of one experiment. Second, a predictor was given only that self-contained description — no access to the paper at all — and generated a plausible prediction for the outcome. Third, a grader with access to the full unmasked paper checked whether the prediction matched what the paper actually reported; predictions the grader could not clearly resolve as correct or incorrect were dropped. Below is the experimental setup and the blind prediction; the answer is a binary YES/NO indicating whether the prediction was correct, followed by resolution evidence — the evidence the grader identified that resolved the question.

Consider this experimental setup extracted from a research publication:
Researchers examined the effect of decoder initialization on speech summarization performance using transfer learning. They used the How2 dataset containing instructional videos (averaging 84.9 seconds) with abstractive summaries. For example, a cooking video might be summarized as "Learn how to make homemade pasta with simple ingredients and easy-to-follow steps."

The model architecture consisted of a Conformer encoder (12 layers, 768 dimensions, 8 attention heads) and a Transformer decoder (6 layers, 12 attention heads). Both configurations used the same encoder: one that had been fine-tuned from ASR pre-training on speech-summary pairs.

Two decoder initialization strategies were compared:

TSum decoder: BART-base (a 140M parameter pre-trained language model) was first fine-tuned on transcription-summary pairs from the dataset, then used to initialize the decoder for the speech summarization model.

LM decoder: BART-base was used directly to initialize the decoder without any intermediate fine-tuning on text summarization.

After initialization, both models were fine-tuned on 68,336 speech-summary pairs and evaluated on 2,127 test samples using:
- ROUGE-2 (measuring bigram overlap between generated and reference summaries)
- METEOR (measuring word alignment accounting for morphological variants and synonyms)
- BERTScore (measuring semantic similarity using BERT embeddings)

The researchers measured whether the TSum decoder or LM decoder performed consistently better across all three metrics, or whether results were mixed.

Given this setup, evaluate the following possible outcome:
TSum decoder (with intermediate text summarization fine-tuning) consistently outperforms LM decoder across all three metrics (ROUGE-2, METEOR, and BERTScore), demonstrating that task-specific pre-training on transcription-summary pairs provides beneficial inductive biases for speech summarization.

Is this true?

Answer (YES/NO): NO